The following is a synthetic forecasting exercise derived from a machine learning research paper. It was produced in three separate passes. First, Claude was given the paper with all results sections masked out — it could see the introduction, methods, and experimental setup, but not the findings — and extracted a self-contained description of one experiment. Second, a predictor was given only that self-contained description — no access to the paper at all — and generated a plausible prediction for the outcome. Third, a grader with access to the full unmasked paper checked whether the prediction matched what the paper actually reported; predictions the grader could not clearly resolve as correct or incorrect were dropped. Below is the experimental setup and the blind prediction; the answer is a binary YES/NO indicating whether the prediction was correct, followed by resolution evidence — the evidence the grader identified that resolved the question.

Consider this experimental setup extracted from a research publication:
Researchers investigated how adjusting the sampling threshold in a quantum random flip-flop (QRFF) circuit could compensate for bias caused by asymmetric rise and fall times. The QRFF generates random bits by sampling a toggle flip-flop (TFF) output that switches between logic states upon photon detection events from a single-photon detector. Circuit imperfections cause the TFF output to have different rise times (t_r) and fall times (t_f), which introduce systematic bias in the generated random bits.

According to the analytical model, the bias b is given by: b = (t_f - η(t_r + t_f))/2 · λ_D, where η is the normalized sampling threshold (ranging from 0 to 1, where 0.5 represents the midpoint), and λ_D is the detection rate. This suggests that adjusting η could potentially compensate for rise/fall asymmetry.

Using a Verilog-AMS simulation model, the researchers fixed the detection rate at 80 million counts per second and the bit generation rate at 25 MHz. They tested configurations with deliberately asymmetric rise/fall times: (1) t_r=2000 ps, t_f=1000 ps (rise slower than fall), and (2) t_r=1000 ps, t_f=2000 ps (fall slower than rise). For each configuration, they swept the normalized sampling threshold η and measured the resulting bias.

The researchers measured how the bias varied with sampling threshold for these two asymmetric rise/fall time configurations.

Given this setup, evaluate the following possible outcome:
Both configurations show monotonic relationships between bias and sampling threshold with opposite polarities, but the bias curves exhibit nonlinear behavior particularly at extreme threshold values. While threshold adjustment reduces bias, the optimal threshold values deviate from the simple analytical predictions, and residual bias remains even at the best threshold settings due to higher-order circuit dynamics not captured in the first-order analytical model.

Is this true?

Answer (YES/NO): NO